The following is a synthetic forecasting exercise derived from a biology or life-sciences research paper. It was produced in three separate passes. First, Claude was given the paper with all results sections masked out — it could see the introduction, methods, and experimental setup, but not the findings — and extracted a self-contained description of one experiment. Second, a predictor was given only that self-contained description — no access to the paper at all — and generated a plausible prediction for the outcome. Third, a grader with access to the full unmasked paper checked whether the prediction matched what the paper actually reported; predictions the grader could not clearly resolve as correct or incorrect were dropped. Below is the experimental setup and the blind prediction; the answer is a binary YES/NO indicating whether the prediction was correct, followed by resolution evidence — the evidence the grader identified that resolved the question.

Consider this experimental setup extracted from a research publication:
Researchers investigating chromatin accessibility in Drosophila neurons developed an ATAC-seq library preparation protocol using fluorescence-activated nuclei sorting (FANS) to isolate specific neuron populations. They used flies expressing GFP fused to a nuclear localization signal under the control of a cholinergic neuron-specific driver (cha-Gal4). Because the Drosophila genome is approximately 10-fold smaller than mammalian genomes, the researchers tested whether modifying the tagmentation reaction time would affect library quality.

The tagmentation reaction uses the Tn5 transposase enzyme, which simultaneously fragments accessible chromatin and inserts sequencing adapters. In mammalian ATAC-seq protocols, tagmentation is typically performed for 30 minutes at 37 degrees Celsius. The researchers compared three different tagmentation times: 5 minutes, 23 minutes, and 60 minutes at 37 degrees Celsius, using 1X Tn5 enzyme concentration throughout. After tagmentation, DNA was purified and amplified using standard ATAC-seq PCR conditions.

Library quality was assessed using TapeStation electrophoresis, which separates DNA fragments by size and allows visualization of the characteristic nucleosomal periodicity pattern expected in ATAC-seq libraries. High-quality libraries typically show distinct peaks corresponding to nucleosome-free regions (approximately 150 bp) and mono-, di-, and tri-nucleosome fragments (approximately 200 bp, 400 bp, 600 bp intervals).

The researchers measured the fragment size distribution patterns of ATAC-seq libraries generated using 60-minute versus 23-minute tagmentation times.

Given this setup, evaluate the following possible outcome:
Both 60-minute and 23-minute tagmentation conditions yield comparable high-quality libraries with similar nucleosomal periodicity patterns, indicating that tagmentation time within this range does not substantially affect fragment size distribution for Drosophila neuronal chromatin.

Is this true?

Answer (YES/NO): NO